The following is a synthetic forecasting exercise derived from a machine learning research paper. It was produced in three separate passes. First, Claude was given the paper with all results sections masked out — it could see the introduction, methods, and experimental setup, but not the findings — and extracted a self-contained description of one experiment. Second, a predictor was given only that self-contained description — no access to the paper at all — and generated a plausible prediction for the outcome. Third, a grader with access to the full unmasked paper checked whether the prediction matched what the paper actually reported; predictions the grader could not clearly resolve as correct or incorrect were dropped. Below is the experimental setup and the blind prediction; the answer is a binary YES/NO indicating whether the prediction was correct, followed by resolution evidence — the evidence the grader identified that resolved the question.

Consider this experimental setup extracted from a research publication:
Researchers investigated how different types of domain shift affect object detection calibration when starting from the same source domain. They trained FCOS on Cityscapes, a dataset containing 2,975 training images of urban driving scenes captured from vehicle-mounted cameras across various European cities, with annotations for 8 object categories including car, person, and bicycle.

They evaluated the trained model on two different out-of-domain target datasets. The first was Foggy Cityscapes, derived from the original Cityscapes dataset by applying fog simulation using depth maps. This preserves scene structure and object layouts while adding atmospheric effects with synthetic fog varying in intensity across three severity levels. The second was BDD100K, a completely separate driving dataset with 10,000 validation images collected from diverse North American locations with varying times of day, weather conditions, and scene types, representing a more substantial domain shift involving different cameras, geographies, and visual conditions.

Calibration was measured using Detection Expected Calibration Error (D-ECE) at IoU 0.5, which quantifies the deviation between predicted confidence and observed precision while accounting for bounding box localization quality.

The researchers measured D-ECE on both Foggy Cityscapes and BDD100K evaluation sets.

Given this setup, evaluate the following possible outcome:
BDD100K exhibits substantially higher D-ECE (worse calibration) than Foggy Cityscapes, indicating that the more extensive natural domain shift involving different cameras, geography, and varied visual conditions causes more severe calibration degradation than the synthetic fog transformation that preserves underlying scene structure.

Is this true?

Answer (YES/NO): YES